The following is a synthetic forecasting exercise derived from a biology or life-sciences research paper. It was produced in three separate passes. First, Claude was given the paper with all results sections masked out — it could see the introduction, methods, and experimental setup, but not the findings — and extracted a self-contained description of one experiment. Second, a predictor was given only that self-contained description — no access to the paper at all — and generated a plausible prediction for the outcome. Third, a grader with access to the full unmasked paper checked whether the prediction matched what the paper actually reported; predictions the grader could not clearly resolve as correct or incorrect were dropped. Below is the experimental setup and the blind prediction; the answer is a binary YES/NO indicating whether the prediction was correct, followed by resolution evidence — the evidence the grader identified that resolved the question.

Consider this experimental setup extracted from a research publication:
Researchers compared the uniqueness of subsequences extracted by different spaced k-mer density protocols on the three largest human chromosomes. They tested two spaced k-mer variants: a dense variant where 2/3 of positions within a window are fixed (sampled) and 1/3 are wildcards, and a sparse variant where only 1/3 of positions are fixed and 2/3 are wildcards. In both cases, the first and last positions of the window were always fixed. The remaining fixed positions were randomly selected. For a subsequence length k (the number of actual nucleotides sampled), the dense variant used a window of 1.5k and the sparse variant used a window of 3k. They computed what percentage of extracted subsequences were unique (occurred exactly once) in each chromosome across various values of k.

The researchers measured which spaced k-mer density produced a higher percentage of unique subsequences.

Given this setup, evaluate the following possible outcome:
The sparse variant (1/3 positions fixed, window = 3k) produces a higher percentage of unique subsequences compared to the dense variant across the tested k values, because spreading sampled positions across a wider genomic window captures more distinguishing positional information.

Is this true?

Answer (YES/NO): YES